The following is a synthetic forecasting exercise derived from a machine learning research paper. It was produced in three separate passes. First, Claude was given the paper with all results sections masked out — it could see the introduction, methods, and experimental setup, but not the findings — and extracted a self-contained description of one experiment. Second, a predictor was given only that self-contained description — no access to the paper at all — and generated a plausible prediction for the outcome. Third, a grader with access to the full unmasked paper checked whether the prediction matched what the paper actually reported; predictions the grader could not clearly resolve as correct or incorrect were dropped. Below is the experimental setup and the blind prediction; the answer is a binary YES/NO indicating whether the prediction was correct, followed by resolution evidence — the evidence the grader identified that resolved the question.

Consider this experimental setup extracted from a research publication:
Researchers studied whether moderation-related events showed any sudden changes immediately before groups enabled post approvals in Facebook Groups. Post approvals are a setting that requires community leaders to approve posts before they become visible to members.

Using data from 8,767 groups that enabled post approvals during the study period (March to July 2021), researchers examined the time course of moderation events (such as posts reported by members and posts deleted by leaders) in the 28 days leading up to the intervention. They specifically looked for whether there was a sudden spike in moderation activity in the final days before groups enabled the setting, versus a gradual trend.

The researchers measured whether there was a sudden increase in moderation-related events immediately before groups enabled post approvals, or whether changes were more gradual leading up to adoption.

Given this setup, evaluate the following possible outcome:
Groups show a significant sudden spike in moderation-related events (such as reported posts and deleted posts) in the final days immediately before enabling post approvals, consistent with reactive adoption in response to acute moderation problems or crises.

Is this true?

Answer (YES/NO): YES